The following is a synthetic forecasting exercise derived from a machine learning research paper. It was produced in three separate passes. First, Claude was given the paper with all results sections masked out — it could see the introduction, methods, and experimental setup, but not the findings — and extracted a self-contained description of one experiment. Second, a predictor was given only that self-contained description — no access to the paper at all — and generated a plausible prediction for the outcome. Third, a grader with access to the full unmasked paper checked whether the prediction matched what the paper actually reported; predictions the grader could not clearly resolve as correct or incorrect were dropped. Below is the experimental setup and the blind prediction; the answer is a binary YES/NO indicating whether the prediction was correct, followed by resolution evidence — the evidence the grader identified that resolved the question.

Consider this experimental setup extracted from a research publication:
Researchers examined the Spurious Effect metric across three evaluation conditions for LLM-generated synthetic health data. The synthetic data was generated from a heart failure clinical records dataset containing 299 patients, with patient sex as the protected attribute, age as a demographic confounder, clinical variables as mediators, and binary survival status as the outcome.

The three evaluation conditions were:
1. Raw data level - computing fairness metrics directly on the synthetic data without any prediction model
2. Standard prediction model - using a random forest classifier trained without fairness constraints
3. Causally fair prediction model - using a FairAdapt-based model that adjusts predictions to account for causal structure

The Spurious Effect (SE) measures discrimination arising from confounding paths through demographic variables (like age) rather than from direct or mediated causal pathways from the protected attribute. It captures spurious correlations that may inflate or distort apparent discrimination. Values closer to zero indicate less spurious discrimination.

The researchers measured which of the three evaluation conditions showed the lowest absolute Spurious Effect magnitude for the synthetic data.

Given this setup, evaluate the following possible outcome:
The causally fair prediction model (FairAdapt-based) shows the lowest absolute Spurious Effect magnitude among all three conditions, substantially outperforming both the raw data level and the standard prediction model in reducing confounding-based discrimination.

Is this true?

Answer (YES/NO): NO